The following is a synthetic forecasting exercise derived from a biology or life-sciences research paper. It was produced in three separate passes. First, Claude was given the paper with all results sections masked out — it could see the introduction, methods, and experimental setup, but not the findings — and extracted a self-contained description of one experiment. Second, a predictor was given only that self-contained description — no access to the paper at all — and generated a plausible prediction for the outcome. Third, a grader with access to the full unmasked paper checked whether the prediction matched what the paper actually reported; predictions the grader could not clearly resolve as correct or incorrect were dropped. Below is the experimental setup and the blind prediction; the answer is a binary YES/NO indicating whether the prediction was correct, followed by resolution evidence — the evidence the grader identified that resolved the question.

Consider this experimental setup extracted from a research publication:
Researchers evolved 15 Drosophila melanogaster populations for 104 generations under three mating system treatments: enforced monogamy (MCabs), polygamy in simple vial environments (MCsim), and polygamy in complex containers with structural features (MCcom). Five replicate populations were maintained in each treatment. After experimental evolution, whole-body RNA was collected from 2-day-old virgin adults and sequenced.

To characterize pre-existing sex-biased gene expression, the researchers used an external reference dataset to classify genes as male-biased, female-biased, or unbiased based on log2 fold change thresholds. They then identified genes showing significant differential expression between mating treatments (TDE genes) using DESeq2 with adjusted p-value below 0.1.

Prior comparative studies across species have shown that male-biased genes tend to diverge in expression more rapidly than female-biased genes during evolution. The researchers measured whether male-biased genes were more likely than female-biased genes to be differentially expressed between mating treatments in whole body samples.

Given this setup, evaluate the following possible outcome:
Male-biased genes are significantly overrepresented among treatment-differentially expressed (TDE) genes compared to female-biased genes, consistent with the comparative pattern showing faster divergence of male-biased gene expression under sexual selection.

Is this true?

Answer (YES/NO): YES